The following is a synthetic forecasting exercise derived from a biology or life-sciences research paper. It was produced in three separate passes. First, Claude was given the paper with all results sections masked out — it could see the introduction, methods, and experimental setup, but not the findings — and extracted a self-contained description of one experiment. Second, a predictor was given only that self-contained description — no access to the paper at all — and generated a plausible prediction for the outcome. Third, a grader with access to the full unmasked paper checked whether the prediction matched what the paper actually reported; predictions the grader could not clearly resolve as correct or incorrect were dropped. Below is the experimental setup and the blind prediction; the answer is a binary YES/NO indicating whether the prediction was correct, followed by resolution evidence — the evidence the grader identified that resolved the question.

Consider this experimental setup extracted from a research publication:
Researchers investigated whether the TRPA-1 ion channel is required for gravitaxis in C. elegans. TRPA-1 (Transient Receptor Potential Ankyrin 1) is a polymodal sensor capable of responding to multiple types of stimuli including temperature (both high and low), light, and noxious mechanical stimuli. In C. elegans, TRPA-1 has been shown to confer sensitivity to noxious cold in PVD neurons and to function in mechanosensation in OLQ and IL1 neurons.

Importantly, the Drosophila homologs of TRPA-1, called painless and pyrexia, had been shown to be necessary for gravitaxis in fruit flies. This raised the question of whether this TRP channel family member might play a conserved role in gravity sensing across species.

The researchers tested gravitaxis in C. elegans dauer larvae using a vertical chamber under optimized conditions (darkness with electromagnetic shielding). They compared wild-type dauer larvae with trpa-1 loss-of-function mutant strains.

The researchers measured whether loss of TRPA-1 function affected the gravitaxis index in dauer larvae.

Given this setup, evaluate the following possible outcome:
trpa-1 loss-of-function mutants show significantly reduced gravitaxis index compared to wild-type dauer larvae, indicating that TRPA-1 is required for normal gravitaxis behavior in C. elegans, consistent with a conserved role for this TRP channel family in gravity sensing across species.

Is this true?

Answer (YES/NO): YES